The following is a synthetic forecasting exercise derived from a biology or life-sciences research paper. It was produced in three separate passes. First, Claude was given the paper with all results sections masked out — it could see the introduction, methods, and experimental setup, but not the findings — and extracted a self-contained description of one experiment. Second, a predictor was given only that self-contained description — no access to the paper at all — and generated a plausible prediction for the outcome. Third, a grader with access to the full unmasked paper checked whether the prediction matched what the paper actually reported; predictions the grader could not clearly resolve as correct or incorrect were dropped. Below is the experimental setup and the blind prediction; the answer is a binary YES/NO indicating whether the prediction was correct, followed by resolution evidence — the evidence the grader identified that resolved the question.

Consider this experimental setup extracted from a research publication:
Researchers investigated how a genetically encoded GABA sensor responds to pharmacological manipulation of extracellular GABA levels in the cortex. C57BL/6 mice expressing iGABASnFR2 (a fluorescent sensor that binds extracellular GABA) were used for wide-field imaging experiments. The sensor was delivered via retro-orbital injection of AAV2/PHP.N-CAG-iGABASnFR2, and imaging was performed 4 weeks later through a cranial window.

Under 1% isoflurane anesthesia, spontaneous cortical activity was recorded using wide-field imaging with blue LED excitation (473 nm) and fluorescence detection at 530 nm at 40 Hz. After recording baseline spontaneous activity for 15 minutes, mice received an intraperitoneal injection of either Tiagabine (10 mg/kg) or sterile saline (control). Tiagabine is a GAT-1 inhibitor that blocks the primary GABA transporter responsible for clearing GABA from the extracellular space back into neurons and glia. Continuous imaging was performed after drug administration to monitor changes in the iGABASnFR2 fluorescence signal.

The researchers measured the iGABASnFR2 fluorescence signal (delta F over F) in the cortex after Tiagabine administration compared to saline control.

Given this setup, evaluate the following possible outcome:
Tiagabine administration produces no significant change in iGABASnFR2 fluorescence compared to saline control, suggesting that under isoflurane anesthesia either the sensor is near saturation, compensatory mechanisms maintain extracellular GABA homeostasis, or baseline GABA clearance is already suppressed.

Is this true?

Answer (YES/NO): NO